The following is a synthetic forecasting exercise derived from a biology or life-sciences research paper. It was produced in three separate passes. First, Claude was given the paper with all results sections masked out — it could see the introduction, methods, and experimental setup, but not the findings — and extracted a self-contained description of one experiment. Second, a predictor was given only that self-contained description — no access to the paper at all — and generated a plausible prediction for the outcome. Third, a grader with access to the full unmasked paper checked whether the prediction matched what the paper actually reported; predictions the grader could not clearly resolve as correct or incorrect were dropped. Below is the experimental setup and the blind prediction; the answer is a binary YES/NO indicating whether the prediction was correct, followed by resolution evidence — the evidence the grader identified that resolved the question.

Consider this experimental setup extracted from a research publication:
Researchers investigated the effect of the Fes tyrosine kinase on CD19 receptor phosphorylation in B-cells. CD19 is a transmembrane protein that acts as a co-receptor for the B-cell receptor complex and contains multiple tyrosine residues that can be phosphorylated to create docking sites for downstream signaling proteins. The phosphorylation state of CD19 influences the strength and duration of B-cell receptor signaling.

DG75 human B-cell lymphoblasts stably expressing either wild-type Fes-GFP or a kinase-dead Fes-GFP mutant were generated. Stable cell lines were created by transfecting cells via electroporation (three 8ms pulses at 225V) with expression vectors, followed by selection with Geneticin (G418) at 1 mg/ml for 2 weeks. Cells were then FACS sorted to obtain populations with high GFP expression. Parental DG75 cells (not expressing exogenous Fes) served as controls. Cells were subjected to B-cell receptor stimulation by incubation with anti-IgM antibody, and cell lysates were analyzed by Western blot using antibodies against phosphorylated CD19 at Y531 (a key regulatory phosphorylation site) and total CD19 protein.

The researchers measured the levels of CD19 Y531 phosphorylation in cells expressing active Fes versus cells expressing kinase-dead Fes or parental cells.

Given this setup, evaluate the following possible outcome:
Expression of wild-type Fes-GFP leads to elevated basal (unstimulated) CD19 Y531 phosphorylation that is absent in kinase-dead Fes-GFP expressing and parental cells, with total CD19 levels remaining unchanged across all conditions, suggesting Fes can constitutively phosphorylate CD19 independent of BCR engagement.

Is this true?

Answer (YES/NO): NO